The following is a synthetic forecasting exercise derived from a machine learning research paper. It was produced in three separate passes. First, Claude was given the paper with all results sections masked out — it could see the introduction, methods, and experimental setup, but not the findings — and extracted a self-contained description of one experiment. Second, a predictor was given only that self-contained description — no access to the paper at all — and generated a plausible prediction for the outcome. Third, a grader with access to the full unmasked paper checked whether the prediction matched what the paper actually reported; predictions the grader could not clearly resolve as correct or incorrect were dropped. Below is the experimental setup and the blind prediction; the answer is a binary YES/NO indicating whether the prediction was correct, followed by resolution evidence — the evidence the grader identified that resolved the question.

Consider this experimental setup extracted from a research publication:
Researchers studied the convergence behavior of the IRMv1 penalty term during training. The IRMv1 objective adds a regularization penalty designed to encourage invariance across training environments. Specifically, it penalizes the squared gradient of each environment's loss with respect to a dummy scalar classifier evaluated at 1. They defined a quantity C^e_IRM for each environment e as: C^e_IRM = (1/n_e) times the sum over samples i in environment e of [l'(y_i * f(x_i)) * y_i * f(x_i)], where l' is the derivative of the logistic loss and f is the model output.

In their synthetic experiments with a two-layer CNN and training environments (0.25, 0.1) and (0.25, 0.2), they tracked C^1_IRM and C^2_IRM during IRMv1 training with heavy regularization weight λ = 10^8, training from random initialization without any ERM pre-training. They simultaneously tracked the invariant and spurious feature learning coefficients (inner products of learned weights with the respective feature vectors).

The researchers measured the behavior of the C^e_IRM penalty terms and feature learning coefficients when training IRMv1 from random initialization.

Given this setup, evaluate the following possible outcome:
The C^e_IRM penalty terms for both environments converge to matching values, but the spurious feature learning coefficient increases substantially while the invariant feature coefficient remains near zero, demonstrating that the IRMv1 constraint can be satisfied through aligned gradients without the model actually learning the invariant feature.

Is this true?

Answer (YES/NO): NO